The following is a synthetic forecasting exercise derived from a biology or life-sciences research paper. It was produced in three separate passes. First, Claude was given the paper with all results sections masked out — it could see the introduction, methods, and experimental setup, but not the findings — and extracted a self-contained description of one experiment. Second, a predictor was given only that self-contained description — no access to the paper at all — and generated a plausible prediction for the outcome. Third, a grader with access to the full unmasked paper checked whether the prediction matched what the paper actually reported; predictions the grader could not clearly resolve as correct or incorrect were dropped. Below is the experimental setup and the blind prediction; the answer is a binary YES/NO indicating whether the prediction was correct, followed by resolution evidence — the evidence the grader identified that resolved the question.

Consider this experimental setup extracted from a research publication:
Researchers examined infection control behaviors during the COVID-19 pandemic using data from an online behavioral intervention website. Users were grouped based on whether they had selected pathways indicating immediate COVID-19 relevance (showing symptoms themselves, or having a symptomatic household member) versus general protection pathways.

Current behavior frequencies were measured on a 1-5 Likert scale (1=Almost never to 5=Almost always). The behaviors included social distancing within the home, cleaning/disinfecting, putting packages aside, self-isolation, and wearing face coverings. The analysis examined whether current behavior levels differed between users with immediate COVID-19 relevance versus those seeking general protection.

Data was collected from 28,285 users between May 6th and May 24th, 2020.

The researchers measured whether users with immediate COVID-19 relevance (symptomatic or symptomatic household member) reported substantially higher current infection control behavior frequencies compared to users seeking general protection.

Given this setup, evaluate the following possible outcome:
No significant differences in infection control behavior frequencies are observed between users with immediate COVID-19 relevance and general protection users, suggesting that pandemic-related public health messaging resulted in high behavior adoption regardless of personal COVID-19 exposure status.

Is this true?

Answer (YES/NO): YES